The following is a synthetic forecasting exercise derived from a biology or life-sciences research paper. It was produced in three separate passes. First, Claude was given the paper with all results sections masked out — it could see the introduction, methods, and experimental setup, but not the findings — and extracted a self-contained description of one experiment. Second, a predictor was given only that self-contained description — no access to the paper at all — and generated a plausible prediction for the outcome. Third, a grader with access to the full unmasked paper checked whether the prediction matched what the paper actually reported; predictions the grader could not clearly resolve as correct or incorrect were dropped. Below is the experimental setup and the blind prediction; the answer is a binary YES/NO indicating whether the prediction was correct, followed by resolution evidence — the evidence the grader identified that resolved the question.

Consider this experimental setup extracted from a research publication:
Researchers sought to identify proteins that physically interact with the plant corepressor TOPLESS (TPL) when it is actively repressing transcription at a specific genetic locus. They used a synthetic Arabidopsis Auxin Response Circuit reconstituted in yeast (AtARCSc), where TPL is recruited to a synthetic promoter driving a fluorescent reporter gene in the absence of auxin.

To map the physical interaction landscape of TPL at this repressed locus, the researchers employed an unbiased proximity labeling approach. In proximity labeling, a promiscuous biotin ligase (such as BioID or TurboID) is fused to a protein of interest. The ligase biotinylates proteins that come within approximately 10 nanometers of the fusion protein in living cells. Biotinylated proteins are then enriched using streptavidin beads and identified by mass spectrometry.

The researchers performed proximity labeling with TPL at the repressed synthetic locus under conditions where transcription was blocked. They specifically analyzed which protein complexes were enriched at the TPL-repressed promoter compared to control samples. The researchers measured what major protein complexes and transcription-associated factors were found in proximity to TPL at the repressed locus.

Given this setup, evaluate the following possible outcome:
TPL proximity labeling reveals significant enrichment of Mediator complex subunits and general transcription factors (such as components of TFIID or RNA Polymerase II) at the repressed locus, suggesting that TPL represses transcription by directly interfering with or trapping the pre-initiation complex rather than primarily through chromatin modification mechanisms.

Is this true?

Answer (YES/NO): YES